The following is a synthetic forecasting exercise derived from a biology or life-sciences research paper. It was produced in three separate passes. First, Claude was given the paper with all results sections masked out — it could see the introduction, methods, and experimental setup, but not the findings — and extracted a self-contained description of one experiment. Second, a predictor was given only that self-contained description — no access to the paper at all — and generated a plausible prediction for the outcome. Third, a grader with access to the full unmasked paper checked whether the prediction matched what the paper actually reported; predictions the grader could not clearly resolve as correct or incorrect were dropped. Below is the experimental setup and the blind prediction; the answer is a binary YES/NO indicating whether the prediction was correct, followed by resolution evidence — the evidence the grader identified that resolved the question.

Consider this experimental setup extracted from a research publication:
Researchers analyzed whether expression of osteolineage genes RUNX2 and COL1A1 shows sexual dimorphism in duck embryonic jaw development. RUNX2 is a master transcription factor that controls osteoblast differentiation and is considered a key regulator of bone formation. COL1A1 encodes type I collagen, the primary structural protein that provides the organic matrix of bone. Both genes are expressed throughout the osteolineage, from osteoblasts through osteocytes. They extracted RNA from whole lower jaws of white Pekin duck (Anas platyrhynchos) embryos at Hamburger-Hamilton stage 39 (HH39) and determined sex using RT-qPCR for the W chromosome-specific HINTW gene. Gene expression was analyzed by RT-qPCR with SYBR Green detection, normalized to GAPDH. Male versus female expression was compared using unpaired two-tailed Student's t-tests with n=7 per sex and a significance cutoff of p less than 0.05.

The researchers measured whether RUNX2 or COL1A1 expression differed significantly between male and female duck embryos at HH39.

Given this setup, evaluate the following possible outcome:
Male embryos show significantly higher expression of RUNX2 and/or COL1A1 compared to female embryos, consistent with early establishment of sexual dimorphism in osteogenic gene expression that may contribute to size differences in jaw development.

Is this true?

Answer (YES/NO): NO